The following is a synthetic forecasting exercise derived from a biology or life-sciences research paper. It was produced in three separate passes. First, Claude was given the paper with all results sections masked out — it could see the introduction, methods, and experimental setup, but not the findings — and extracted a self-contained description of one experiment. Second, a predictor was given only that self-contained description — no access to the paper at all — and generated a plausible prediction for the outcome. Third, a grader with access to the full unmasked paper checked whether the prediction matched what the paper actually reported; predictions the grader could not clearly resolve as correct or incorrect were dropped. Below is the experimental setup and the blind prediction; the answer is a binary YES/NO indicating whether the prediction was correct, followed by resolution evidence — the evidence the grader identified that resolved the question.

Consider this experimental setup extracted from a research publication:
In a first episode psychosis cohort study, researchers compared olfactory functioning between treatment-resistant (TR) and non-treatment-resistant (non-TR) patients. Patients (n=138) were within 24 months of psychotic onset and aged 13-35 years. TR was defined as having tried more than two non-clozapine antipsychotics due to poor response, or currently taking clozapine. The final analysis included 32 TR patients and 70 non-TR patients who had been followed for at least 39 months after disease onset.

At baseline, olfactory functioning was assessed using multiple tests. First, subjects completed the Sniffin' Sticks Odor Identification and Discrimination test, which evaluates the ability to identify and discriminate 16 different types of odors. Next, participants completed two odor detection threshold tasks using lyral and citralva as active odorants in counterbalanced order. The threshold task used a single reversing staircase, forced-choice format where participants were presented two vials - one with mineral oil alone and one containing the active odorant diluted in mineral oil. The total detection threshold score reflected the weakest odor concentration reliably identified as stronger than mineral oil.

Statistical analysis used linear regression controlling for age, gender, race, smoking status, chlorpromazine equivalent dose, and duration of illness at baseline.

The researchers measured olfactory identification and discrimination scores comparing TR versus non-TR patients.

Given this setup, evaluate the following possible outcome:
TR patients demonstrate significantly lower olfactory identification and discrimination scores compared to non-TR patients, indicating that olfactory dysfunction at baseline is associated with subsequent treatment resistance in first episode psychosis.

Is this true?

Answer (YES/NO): NO